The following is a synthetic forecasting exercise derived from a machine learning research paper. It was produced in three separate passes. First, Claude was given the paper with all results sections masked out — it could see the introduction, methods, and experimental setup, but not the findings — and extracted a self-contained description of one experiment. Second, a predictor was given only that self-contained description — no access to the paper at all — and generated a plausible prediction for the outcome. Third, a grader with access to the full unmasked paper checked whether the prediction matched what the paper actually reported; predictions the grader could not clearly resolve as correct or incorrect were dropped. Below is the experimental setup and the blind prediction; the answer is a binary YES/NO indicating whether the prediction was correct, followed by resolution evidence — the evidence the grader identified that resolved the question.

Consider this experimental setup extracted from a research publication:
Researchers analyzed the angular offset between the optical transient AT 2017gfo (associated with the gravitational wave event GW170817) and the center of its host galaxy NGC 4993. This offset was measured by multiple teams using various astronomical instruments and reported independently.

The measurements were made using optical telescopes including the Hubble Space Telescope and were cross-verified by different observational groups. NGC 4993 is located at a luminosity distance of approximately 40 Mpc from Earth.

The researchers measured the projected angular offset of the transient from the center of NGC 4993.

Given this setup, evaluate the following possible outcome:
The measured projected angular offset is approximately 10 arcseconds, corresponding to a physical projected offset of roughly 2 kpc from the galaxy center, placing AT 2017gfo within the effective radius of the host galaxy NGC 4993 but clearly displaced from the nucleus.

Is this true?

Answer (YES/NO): YES